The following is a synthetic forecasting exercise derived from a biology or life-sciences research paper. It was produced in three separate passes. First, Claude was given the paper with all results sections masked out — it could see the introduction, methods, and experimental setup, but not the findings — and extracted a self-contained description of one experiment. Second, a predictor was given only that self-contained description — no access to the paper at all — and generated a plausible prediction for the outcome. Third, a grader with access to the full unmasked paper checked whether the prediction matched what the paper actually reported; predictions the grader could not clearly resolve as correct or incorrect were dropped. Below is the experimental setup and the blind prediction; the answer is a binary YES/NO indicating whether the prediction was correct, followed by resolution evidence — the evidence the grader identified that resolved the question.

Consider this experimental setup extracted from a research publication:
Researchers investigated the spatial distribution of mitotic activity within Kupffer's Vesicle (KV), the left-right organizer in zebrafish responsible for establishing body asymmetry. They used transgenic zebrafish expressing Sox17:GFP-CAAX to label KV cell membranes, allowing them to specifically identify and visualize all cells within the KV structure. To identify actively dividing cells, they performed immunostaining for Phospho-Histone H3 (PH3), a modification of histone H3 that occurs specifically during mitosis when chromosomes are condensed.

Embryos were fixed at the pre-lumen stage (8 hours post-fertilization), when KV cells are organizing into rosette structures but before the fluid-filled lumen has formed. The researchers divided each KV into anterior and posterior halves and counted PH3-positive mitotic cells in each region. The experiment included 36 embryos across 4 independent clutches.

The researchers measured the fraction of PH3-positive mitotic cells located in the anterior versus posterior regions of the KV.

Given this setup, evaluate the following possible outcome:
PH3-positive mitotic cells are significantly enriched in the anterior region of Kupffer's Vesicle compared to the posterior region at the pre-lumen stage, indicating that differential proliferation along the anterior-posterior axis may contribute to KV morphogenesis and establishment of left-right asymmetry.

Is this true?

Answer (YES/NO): YES